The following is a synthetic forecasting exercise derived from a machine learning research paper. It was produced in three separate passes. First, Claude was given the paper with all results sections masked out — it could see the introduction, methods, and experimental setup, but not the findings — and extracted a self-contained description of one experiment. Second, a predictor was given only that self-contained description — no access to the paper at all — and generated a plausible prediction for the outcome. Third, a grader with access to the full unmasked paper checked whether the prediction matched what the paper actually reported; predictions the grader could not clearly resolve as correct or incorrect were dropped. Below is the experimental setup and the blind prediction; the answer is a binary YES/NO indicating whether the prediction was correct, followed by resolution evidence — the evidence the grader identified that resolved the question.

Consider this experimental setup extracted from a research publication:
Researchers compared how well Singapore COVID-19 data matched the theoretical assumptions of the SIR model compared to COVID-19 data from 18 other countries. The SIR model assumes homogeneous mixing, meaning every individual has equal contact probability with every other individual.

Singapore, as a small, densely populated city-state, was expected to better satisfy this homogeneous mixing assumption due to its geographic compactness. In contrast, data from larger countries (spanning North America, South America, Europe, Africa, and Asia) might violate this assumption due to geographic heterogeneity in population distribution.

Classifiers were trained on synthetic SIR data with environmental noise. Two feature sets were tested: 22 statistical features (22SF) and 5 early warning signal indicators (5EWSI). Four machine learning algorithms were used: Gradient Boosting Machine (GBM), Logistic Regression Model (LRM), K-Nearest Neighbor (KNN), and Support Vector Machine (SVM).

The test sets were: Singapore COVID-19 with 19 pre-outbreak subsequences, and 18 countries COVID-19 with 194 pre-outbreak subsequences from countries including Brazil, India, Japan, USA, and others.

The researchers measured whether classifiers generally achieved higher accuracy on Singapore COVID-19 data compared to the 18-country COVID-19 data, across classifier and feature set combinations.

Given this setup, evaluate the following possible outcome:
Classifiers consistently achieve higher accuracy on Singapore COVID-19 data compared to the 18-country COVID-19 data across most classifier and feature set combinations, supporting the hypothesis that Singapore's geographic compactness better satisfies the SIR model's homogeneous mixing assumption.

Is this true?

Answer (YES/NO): YES